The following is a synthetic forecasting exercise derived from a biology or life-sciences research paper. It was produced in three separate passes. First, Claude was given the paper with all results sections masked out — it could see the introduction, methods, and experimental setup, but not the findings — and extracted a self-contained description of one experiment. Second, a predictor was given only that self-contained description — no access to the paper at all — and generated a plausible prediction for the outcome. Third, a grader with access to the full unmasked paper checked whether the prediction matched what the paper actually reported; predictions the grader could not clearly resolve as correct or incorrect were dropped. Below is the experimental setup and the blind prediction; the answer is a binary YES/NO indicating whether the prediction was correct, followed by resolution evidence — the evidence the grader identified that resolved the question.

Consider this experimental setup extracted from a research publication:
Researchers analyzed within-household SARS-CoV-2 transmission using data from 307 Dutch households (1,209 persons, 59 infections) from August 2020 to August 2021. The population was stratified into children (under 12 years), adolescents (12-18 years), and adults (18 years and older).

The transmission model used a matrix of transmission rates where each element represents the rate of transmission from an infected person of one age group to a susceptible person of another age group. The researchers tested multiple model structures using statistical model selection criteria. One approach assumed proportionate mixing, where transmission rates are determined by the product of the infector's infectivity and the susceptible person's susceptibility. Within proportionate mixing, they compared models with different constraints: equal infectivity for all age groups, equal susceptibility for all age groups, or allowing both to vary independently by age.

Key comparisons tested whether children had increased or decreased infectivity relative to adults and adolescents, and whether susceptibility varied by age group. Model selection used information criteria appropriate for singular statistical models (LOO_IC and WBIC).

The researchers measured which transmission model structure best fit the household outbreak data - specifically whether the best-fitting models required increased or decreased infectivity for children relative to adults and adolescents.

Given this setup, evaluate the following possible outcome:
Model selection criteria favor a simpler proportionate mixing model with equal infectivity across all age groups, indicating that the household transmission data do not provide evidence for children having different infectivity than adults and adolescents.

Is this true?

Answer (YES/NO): NO